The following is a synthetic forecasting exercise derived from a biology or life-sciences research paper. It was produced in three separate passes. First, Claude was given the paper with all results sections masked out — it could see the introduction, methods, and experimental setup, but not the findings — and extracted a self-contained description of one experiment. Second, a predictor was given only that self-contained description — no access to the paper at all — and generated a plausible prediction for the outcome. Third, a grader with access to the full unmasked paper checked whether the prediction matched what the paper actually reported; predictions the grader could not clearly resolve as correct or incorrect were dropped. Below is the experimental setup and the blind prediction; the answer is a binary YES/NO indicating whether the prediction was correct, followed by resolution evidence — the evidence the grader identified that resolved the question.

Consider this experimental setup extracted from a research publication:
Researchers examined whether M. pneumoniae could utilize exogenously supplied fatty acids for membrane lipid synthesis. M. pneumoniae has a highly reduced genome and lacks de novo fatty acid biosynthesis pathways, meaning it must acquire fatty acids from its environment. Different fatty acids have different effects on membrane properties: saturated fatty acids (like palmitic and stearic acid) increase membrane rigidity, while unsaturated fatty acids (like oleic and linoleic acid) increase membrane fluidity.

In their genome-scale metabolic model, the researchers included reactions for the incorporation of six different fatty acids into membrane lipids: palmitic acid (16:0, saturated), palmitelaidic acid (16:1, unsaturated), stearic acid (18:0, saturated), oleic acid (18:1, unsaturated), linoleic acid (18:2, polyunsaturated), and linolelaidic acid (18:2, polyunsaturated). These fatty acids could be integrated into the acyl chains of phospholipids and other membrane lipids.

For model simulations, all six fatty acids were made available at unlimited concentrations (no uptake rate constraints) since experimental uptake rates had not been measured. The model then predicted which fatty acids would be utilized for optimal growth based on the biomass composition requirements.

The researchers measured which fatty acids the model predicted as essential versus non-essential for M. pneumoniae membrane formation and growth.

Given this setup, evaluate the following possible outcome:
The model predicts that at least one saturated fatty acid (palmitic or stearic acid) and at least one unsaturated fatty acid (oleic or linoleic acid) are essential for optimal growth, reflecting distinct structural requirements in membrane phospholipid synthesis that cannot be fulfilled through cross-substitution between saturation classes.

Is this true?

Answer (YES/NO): YES